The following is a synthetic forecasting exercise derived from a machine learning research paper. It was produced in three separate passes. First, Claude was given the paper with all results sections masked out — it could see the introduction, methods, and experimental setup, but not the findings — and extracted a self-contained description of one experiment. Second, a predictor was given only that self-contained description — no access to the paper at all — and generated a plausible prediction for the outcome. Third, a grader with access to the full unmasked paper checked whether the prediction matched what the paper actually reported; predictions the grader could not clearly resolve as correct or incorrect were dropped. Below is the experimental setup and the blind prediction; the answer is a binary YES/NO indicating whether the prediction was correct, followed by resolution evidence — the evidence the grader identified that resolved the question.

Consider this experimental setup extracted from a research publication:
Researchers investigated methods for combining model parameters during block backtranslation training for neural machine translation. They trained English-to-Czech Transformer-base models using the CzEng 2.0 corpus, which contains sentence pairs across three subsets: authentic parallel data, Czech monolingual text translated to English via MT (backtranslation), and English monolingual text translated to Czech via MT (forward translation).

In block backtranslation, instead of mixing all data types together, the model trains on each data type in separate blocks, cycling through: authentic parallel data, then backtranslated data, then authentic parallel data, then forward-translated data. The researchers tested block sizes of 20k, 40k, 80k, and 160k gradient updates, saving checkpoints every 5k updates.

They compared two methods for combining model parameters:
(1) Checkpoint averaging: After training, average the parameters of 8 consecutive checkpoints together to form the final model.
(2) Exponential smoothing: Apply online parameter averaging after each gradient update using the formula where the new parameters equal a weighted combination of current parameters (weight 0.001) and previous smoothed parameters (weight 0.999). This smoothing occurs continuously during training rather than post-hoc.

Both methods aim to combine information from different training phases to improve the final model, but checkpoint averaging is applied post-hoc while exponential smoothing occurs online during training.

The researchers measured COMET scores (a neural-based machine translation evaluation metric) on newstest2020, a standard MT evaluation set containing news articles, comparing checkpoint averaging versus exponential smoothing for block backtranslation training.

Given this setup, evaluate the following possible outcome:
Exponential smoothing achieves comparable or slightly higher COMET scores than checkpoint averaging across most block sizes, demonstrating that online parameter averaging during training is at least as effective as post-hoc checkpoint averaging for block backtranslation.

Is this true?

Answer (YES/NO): YES